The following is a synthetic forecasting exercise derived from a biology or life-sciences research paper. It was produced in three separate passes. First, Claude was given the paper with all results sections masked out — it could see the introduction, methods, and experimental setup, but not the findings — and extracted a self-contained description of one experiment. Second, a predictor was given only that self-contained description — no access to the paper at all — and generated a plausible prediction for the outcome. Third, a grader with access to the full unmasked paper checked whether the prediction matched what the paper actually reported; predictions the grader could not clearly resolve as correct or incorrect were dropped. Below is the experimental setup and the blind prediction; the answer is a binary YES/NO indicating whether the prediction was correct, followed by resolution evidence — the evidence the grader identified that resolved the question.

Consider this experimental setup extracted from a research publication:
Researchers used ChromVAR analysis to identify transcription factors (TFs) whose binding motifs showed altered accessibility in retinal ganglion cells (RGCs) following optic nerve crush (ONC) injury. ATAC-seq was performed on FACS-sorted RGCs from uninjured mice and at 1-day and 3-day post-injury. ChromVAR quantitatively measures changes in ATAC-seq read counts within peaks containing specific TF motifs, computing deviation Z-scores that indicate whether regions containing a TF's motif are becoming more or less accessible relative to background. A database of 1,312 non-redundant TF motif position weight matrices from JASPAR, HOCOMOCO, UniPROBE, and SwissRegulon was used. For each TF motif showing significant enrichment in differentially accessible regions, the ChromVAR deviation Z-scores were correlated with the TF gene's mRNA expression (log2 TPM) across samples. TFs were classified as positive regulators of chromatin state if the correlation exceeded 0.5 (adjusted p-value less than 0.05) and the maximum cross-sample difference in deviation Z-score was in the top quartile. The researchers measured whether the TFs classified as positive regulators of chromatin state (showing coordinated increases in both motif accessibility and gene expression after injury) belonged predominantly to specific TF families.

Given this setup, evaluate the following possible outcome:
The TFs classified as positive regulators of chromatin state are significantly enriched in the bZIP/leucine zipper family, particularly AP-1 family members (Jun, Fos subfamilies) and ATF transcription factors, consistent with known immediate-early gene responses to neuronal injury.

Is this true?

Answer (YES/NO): NO